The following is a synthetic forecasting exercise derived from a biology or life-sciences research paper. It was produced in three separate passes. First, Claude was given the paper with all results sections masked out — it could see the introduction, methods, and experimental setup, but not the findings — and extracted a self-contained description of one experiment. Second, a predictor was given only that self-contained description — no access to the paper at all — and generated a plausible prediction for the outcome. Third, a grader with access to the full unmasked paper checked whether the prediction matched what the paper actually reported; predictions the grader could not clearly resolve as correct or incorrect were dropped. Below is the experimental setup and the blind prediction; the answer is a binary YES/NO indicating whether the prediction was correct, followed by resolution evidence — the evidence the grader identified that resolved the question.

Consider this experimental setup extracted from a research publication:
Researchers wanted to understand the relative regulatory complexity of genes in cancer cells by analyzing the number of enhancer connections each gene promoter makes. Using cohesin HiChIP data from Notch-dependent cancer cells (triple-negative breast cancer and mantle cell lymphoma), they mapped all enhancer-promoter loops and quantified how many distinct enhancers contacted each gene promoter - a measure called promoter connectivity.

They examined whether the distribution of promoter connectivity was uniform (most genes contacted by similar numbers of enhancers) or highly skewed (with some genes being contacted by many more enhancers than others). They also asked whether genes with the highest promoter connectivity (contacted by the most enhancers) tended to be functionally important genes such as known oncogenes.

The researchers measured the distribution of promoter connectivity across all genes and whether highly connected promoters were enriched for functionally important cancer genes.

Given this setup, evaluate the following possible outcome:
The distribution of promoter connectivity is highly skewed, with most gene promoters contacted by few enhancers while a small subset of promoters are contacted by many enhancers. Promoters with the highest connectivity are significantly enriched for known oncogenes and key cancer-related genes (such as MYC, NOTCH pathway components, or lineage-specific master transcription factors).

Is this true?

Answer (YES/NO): YES